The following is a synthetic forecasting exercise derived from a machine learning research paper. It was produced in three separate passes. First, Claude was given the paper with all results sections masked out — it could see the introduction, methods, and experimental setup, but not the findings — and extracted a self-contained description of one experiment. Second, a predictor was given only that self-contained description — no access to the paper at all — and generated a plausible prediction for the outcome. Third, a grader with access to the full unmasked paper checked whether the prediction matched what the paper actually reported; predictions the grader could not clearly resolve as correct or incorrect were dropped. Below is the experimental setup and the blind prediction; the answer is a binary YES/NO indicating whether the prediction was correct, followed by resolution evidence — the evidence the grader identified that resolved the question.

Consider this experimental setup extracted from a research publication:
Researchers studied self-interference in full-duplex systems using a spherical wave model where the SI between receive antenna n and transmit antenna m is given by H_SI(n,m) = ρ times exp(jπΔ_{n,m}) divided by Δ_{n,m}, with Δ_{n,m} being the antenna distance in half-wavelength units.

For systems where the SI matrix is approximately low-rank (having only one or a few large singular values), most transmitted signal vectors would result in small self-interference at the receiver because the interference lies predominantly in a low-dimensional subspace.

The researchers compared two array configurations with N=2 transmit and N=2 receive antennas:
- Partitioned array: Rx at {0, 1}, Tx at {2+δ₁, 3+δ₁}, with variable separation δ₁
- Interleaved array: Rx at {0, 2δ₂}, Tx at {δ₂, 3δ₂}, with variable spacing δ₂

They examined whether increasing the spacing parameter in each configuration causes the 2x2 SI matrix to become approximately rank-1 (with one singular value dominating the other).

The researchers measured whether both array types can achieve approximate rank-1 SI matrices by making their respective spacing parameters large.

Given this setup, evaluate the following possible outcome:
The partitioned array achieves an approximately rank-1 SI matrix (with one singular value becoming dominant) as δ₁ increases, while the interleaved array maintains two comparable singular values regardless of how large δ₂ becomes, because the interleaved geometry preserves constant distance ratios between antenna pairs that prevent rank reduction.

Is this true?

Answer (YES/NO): YES